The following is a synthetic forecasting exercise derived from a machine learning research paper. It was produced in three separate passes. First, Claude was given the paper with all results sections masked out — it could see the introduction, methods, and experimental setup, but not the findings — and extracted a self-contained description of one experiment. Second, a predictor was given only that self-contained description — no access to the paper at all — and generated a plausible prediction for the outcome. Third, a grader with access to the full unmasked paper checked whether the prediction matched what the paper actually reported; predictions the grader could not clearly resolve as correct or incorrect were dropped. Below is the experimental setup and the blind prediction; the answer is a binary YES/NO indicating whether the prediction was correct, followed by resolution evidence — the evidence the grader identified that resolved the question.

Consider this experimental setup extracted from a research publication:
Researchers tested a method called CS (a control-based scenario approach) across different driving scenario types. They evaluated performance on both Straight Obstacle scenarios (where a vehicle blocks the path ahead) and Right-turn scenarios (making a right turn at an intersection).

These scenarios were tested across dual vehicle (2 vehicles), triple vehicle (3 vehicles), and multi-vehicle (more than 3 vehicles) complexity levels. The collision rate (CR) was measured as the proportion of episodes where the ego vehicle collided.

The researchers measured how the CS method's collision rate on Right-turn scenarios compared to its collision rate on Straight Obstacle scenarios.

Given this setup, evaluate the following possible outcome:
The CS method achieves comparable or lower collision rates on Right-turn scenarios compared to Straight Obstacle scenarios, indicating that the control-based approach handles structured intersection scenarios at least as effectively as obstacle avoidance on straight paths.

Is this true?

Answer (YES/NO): YES